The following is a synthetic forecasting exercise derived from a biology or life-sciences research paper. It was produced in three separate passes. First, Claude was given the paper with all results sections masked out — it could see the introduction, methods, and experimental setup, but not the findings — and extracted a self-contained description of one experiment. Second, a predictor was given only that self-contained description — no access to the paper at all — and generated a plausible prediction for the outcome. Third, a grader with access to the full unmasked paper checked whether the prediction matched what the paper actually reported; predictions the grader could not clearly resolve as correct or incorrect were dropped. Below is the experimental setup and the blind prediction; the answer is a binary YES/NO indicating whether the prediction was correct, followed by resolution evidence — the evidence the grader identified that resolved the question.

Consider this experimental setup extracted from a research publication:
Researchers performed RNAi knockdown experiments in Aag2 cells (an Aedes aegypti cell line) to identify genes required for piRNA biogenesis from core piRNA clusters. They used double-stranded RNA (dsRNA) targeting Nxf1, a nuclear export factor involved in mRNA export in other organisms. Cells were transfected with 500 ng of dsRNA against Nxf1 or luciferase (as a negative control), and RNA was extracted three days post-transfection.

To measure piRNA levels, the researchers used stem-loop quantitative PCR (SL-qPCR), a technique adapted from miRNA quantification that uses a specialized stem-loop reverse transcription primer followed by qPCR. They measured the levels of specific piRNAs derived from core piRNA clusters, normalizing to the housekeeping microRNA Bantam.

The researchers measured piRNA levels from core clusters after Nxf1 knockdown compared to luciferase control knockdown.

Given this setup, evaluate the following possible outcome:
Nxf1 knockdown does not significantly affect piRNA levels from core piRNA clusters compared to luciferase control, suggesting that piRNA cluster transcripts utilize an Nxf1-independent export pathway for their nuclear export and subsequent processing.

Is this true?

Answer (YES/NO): NO